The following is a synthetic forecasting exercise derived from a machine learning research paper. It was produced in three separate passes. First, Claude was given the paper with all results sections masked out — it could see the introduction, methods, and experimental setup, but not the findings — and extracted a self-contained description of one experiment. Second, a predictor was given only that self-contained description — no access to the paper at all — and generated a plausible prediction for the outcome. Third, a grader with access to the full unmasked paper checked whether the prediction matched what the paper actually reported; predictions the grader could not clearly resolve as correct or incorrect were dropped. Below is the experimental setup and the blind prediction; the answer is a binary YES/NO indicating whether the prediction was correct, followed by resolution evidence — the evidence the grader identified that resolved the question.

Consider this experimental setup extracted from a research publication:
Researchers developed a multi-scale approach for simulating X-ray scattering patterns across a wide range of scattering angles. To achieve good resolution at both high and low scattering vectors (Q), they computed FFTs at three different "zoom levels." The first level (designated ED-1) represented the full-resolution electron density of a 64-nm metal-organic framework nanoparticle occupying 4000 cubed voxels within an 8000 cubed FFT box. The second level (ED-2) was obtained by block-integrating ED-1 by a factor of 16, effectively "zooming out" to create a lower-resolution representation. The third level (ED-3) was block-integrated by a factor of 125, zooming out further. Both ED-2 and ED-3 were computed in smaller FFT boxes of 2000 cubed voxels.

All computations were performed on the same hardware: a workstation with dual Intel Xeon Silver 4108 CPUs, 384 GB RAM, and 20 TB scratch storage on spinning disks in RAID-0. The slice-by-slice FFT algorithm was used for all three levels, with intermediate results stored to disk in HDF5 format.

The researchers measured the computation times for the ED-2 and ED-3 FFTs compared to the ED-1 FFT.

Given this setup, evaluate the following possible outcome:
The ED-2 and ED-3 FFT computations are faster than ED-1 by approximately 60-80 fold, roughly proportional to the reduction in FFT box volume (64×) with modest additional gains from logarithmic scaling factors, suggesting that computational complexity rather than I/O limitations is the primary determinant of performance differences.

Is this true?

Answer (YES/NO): NO